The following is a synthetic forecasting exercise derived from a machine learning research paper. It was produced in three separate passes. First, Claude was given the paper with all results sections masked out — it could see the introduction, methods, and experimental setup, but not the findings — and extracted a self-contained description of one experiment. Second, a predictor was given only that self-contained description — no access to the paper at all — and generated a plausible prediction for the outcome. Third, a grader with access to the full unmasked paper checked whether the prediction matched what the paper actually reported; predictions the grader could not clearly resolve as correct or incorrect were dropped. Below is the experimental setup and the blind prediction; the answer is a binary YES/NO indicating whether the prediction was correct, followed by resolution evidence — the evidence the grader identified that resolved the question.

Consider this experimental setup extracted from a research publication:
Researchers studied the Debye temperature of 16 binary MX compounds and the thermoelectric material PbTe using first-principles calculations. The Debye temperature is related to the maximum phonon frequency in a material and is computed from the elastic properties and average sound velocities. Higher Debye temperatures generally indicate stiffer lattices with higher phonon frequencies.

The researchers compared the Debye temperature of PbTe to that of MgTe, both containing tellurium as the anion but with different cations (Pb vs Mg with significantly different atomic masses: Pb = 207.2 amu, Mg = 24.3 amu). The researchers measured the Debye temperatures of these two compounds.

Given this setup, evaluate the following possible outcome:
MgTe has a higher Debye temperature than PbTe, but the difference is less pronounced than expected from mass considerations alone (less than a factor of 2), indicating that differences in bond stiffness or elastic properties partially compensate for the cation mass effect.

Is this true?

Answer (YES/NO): YES